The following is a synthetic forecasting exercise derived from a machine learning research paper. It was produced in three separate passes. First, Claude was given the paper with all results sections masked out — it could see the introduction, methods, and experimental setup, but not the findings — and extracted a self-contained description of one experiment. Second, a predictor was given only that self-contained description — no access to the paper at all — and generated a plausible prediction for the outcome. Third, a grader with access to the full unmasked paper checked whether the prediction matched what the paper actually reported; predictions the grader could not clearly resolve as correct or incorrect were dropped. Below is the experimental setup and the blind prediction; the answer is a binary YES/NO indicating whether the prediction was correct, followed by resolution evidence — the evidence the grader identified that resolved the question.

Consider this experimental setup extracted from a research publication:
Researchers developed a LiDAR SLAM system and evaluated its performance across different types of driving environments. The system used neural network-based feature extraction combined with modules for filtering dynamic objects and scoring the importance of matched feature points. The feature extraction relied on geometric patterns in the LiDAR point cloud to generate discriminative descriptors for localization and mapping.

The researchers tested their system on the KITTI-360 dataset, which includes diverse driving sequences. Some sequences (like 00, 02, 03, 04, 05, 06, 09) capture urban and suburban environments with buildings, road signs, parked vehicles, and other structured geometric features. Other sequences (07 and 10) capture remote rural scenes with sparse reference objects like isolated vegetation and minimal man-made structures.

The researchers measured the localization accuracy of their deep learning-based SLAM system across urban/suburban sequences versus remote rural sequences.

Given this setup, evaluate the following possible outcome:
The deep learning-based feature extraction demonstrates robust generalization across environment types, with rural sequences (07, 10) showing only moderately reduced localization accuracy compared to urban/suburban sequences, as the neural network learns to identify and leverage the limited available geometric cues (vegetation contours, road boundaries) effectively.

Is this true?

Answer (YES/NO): NO